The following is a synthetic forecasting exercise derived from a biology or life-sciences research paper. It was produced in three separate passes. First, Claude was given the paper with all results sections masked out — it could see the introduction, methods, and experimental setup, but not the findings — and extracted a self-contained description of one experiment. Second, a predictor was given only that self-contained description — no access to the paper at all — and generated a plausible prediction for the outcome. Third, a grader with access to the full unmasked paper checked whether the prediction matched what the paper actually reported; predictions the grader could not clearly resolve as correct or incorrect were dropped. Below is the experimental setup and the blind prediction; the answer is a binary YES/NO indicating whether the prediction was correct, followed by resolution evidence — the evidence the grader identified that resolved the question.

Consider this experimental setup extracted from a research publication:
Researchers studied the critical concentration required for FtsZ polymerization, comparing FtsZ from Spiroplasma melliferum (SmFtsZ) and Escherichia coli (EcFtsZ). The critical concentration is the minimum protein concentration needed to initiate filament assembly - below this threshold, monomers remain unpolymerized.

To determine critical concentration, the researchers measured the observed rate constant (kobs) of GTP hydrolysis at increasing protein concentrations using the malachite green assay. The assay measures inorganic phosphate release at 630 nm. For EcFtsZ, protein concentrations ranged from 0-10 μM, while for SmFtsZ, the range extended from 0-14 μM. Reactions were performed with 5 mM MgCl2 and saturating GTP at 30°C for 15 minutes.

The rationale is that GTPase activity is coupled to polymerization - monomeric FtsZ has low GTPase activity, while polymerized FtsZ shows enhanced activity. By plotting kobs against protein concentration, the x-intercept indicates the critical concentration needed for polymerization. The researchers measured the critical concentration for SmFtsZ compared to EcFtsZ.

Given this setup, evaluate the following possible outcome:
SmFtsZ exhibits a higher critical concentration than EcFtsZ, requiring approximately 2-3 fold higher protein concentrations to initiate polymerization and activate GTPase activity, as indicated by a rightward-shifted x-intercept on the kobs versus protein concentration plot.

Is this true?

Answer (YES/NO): NO